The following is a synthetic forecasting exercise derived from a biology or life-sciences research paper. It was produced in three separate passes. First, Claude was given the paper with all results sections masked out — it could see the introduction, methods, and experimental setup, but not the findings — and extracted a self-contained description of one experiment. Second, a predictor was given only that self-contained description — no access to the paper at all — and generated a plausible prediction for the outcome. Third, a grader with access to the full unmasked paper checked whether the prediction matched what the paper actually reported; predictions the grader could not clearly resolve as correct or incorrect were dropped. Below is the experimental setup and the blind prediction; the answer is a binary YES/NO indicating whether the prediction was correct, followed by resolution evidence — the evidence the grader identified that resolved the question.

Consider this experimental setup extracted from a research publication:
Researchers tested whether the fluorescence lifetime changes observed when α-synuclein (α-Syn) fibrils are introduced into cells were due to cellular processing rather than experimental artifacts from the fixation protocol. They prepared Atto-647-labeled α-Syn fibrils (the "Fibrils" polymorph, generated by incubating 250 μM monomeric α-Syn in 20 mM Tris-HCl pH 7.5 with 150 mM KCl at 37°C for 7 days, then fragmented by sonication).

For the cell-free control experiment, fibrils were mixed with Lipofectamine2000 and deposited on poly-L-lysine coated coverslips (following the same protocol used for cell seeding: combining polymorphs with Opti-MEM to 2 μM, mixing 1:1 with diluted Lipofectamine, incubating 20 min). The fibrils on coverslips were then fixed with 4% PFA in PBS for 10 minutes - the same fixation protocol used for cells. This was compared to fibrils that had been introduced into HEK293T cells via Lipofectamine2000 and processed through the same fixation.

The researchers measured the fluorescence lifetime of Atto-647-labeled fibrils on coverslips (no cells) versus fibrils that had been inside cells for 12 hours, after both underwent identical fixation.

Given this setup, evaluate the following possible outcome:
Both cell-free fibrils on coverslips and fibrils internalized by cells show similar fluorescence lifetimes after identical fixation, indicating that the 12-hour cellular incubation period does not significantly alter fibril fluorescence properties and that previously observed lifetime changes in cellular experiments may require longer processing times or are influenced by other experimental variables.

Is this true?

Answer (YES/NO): NO